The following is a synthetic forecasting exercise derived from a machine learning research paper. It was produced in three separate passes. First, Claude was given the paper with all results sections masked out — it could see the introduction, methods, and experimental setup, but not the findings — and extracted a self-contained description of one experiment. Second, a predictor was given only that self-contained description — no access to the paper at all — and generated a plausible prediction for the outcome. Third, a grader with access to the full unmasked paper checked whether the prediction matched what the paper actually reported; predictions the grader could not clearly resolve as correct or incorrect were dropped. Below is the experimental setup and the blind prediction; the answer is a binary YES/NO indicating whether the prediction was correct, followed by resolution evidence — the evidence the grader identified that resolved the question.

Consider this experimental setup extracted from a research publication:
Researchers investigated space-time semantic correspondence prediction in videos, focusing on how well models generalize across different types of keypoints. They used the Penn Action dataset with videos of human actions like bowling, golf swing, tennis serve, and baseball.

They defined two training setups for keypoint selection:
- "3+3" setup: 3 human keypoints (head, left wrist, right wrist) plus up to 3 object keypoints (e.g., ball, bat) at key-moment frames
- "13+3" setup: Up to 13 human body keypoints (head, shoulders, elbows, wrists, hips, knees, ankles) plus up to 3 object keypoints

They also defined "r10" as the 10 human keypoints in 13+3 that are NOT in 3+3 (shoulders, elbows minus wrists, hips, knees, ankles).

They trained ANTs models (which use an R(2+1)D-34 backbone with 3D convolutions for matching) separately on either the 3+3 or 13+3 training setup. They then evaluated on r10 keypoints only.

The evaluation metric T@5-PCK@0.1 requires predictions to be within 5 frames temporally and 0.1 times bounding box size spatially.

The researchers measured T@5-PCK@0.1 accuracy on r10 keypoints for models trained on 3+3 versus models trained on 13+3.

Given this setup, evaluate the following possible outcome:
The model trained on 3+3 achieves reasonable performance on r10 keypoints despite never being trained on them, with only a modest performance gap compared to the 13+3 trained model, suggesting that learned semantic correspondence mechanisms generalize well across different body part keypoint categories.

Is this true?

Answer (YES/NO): NO